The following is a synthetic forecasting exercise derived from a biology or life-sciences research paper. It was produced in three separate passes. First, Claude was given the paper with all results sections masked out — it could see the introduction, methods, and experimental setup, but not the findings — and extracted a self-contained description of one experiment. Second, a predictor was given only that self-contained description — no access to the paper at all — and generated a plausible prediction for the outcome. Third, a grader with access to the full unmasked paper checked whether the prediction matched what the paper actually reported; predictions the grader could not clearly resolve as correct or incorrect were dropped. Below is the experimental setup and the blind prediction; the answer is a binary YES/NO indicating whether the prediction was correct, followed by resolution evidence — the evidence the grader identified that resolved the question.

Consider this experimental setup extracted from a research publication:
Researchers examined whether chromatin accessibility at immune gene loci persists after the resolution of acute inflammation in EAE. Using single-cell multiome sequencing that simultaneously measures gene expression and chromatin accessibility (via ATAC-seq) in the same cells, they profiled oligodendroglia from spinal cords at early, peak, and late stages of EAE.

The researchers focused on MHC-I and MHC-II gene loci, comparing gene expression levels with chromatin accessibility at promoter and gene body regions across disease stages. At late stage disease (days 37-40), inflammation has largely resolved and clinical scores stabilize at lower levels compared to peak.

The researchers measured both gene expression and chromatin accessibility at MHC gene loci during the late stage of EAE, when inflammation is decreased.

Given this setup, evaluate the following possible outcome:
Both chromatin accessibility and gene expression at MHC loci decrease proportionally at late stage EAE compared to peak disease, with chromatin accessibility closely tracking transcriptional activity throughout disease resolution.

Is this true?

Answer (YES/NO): NO